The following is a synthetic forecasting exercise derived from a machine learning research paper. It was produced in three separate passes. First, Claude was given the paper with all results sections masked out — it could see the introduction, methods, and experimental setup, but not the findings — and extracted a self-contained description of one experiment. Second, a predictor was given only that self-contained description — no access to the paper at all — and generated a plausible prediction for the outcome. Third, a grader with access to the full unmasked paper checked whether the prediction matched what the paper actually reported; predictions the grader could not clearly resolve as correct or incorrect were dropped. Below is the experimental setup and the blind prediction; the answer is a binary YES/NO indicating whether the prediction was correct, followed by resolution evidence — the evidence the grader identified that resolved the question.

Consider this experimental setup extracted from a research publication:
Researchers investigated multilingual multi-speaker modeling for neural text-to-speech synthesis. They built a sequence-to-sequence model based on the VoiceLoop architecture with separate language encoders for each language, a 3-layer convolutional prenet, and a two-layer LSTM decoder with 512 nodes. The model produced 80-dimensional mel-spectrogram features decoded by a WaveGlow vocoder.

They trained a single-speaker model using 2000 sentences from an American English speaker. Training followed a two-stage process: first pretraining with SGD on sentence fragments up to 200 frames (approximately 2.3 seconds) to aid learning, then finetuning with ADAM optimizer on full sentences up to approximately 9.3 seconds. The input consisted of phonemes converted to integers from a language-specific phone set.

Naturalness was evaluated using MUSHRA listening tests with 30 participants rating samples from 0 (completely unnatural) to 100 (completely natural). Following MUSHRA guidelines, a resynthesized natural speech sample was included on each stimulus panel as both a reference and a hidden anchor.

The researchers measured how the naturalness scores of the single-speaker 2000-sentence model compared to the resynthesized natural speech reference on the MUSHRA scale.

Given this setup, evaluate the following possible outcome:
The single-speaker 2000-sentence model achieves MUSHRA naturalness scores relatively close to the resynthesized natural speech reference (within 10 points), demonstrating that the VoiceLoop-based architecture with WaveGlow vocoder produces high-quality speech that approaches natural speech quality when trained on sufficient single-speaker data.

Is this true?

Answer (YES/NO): NO